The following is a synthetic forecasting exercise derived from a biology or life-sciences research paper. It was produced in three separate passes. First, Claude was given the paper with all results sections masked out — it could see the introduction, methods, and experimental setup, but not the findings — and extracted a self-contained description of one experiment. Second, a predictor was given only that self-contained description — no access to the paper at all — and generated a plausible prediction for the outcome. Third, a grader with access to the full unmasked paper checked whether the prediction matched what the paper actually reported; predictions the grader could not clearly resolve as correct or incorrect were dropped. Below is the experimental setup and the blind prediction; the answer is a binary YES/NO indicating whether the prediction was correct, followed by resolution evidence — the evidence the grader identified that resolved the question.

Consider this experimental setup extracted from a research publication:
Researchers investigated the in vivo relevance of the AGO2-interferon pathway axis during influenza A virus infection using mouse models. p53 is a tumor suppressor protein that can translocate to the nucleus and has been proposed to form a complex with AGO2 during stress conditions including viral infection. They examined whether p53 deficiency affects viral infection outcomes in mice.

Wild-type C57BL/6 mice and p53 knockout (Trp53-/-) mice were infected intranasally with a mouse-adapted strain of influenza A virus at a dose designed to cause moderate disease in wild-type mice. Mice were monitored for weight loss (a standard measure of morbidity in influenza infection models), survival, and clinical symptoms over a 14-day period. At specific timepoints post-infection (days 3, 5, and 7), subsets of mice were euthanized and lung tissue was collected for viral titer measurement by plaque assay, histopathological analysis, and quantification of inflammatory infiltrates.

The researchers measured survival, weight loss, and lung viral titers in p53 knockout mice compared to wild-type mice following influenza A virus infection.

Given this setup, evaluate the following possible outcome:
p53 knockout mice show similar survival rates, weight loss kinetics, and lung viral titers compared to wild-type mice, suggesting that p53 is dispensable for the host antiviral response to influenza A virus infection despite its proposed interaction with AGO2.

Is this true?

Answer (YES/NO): NO